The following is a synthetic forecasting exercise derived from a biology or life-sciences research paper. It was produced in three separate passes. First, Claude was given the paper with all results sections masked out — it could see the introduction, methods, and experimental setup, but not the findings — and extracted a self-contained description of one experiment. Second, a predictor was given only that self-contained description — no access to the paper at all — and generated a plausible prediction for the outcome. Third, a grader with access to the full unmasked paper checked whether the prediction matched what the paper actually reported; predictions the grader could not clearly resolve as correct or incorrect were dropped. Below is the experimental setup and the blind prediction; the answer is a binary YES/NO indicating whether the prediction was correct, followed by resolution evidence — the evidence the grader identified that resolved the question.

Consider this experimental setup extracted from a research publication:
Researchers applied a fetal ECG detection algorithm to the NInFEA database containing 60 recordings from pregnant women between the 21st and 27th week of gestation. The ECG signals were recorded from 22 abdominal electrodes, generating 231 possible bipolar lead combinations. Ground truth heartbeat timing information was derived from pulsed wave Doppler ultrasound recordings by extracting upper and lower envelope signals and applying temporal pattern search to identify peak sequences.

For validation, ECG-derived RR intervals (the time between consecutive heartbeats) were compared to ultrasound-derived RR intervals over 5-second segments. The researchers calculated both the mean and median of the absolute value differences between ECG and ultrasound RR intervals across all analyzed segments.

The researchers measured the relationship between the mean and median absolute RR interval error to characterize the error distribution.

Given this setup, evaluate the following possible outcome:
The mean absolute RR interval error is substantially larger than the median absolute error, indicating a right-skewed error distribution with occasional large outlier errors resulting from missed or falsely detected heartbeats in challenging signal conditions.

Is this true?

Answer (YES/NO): NO